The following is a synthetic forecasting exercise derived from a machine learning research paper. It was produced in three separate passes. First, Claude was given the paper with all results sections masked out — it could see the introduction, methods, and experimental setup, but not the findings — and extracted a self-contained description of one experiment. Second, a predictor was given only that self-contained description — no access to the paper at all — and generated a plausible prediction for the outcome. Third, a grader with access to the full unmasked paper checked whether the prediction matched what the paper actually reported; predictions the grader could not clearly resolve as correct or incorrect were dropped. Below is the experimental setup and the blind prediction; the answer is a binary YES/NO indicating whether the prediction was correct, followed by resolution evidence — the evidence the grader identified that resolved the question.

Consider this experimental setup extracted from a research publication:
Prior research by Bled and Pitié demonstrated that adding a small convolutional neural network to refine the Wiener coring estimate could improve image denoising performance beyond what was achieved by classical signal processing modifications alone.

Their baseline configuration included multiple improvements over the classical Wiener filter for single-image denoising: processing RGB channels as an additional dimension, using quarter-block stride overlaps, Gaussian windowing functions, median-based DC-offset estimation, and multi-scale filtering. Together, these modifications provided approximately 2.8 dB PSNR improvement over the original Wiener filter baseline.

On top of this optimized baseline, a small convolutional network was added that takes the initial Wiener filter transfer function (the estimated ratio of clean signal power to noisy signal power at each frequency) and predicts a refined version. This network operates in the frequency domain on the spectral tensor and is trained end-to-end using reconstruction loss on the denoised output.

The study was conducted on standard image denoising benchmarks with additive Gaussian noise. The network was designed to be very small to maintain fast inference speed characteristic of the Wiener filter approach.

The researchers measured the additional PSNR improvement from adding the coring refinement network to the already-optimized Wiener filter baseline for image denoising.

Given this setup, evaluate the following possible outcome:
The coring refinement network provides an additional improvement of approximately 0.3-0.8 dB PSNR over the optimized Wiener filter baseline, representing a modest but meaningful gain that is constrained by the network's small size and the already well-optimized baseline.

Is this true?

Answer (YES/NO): YES